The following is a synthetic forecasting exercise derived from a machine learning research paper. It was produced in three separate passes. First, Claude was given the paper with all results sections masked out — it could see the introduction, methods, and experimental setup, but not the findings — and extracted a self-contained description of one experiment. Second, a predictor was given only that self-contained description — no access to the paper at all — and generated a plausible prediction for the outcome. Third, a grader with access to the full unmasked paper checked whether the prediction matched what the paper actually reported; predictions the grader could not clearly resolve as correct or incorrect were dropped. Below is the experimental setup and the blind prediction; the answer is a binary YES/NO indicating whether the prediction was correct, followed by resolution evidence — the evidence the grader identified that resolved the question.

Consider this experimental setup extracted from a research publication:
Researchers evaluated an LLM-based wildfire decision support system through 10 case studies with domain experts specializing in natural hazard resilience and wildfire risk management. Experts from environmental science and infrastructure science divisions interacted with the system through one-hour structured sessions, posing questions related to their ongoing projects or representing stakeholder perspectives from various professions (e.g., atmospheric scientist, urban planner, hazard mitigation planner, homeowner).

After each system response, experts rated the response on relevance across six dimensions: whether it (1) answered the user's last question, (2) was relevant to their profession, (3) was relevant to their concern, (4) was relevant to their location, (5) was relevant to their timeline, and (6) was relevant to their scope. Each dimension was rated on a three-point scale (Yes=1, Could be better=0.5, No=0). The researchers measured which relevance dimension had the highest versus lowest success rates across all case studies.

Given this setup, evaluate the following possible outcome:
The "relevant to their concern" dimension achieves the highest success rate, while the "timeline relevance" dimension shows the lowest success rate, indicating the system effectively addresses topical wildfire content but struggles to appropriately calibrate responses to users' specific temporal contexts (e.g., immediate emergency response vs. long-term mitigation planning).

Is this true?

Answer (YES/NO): NO